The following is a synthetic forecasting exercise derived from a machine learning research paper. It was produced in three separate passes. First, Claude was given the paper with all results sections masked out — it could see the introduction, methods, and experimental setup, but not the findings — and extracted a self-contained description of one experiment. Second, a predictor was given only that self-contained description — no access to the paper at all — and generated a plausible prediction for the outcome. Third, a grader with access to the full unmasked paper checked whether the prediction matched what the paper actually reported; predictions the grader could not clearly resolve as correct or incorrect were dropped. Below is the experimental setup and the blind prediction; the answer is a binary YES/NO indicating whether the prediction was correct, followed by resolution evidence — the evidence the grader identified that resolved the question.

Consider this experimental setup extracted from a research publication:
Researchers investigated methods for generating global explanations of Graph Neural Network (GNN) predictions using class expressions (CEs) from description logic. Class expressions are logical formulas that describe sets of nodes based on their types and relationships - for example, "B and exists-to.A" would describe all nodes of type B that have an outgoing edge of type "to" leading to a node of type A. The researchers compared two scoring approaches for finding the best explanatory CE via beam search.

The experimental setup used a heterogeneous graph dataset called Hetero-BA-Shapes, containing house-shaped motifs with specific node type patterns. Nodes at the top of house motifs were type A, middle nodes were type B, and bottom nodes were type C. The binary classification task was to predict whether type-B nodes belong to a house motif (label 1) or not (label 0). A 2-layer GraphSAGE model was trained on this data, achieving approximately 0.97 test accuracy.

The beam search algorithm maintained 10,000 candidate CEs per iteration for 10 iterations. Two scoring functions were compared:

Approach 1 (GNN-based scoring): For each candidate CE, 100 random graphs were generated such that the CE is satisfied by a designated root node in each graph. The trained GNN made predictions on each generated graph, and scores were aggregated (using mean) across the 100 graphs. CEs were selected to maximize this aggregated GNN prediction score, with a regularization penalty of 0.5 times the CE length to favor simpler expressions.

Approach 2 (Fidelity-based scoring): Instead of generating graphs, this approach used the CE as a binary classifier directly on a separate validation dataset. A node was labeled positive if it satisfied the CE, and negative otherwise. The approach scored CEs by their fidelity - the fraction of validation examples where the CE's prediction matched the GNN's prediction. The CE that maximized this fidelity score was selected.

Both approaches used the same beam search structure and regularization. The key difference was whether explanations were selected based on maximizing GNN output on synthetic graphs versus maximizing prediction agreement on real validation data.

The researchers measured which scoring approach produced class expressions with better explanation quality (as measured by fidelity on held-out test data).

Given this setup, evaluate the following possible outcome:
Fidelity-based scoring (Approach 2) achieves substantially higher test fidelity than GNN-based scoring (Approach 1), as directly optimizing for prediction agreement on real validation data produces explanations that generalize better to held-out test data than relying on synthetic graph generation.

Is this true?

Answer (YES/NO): YES